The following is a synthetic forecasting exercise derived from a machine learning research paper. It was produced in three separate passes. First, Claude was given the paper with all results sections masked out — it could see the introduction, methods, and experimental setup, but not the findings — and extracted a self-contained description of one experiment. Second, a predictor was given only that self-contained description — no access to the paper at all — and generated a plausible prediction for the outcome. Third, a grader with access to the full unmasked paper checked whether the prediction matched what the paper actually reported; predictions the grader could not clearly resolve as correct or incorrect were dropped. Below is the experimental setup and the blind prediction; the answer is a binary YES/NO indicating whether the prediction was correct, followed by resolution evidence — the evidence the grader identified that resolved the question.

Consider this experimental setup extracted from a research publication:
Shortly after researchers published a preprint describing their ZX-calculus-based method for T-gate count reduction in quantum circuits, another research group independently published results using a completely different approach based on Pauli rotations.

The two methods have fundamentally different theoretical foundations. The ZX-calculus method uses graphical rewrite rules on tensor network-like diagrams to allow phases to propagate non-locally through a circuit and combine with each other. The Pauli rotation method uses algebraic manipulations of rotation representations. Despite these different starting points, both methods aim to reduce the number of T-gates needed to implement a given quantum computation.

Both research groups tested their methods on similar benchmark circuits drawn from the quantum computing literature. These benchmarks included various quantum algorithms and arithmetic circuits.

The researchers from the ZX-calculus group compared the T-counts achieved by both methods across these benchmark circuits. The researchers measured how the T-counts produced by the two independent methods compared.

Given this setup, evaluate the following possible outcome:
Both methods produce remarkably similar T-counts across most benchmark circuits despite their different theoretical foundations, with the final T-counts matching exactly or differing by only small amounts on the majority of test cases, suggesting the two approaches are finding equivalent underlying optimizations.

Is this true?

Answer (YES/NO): YES